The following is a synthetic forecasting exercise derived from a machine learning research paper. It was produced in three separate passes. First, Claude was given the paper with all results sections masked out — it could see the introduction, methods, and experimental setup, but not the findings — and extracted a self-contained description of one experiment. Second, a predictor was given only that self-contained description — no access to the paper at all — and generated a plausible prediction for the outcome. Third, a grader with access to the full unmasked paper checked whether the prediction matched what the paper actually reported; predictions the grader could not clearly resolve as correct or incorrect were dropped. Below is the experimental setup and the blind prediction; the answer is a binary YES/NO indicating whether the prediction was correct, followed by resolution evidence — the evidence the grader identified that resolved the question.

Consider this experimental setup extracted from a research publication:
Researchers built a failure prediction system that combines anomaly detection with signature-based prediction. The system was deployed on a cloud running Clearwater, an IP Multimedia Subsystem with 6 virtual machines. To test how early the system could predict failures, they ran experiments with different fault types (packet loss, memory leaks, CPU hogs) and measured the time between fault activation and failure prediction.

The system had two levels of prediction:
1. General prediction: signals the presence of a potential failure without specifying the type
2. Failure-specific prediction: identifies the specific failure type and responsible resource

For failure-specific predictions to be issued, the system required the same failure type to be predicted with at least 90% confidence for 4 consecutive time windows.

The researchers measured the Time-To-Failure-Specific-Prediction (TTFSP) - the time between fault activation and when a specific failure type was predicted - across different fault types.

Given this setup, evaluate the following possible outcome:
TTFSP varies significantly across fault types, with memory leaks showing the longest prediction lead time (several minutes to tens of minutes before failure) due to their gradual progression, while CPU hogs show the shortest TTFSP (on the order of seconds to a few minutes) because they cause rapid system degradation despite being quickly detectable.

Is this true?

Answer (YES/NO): NO